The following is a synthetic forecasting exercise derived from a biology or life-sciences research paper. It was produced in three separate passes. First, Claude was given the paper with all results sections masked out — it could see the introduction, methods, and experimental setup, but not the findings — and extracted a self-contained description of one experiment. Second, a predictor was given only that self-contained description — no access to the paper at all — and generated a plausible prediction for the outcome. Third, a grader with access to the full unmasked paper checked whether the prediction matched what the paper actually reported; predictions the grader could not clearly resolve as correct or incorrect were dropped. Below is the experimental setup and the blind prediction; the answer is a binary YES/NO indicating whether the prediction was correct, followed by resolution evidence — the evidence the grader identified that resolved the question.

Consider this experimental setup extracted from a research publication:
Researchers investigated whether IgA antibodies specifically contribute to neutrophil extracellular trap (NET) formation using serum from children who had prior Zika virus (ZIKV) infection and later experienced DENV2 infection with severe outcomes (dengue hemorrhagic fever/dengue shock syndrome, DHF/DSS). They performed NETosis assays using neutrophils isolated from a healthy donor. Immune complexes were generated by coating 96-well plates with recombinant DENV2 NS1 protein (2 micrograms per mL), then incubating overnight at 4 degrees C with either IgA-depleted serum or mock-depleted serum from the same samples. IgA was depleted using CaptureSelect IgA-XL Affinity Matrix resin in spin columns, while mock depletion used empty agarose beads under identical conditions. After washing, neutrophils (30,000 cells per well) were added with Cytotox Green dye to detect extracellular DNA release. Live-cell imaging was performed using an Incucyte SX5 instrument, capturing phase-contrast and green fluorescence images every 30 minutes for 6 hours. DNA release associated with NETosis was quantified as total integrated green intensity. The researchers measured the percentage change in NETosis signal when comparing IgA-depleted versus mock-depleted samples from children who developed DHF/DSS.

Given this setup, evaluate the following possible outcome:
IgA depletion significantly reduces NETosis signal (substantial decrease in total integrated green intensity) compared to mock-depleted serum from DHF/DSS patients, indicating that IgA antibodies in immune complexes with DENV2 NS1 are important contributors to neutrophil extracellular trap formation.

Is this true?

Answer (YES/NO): YES